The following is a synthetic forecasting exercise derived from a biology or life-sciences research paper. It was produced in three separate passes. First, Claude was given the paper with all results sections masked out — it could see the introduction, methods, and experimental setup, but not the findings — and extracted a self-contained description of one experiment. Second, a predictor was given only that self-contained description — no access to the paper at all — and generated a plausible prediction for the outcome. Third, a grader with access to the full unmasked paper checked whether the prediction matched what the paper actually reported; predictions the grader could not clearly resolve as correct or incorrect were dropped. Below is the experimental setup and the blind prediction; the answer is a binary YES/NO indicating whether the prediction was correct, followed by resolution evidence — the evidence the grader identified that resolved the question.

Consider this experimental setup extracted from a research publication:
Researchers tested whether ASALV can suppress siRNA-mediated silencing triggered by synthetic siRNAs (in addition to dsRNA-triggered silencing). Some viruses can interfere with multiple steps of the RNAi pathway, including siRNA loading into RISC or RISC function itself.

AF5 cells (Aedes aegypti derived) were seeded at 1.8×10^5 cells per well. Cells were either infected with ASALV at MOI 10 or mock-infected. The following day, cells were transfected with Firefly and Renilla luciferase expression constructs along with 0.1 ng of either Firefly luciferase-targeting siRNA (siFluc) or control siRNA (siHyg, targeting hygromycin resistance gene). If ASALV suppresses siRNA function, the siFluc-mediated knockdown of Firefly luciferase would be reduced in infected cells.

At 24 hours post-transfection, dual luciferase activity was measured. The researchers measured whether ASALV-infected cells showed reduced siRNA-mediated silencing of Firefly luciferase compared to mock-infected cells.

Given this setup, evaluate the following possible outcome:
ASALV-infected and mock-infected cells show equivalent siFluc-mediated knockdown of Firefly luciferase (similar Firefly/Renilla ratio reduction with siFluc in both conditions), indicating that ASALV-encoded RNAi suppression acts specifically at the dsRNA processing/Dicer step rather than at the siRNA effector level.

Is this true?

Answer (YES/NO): NO